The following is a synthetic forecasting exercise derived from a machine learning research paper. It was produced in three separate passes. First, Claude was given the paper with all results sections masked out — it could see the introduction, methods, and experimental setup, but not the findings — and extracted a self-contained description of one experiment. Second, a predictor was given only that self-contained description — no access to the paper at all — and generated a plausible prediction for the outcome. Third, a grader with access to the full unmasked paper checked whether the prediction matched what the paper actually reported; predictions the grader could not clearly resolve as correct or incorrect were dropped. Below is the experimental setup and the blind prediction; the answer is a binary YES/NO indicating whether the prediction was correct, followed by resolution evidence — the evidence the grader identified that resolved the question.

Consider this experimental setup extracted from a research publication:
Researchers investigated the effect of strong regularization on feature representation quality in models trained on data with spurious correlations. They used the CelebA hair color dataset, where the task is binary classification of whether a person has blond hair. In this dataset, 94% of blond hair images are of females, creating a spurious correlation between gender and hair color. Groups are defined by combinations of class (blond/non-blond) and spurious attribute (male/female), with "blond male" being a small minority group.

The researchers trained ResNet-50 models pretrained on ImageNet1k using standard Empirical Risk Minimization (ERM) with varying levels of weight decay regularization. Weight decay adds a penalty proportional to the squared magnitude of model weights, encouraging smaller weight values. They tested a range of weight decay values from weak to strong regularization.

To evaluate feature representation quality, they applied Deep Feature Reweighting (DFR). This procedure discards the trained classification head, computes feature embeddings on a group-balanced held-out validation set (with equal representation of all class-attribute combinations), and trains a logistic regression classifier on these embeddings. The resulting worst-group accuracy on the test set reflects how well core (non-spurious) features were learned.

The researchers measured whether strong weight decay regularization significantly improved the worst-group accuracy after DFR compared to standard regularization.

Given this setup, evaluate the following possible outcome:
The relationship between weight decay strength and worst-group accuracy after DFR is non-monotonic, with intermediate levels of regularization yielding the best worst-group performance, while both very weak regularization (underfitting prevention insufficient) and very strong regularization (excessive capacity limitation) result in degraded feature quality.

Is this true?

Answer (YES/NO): NO